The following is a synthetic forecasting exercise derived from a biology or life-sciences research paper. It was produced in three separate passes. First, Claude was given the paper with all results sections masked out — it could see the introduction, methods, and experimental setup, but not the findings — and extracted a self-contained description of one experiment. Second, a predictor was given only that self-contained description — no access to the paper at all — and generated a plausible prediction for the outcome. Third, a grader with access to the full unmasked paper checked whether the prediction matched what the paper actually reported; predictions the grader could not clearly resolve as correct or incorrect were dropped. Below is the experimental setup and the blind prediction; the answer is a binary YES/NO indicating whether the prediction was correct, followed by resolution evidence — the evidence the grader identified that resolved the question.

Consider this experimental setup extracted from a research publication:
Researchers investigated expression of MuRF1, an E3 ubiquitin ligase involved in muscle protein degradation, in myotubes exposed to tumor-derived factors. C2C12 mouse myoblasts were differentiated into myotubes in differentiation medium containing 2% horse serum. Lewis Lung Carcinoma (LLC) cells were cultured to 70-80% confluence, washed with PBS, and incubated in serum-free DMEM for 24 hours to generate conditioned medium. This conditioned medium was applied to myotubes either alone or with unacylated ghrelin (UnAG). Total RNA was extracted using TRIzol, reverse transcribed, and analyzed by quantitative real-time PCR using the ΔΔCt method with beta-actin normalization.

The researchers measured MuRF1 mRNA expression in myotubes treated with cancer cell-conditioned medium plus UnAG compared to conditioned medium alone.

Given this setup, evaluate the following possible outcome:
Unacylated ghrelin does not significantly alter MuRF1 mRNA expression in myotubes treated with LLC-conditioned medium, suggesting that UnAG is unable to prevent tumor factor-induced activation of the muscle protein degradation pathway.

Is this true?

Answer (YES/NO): NO